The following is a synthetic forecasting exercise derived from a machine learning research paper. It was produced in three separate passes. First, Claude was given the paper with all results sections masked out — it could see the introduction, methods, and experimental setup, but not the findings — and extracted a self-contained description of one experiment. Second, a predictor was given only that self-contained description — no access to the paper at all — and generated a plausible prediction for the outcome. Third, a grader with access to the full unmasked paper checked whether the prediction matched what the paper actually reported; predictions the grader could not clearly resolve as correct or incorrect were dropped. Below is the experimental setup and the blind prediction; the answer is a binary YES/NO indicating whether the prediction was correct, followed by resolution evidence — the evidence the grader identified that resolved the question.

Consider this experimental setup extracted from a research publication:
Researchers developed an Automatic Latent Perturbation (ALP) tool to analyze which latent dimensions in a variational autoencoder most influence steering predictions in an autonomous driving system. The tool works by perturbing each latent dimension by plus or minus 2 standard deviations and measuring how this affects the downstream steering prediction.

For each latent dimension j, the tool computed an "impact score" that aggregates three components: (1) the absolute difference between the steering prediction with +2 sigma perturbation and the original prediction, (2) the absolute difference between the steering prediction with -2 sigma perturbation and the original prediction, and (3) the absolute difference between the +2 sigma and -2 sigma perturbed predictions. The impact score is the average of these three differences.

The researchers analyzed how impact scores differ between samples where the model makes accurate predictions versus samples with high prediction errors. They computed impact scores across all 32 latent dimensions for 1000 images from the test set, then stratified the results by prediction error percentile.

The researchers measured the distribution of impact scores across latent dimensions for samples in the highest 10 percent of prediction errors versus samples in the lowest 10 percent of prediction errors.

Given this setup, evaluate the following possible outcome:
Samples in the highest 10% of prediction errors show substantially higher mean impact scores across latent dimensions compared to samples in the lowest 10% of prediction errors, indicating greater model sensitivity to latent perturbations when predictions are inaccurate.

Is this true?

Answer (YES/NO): YES